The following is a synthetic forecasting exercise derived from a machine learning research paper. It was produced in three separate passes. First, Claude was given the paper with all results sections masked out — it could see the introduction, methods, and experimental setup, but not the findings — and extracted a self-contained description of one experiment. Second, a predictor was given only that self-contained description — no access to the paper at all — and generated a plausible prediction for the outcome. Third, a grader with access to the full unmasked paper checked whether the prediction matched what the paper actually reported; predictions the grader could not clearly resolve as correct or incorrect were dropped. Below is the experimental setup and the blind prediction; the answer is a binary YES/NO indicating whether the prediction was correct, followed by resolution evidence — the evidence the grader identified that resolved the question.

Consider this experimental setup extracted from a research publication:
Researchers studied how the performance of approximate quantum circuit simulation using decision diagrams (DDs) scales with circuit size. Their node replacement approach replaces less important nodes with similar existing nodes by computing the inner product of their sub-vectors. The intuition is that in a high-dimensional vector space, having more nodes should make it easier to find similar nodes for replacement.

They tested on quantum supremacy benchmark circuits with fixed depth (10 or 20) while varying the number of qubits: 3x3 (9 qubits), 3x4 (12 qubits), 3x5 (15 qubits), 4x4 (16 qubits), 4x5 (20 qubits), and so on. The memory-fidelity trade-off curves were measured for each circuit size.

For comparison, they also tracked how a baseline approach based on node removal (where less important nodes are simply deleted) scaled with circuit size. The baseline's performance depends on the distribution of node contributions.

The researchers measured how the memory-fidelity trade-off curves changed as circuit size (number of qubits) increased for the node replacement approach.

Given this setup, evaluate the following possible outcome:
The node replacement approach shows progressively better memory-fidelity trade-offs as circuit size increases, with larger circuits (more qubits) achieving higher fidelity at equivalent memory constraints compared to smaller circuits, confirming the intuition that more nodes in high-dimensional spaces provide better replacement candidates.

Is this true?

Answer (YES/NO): YES